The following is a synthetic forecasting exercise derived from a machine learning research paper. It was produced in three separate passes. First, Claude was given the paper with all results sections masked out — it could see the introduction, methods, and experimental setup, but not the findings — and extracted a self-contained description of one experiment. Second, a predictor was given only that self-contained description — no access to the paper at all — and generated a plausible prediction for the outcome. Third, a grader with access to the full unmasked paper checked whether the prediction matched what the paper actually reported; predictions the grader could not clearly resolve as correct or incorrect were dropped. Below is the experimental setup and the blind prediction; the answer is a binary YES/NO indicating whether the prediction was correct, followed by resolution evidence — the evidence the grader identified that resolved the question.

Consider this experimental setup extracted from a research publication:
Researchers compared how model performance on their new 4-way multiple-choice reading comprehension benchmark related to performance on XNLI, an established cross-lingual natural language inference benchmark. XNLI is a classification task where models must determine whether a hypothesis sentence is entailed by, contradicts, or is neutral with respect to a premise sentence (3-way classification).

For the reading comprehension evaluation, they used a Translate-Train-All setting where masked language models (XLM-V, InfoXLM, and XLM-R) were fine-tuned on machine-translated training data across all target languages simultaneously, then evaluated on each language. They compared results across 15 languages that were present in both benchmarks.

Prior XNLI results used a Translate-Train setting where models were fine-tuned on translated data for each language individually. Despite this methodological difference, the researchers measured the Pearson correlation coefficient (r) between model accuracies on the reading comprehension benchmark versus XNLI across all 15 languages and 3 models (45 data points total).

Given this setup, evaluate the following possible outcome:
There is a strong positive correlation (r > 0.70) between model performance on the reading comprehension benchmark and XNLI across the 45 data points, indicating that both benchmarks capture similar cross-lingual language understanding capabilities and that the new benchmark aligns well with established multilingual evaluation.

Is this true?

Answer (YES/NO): YES